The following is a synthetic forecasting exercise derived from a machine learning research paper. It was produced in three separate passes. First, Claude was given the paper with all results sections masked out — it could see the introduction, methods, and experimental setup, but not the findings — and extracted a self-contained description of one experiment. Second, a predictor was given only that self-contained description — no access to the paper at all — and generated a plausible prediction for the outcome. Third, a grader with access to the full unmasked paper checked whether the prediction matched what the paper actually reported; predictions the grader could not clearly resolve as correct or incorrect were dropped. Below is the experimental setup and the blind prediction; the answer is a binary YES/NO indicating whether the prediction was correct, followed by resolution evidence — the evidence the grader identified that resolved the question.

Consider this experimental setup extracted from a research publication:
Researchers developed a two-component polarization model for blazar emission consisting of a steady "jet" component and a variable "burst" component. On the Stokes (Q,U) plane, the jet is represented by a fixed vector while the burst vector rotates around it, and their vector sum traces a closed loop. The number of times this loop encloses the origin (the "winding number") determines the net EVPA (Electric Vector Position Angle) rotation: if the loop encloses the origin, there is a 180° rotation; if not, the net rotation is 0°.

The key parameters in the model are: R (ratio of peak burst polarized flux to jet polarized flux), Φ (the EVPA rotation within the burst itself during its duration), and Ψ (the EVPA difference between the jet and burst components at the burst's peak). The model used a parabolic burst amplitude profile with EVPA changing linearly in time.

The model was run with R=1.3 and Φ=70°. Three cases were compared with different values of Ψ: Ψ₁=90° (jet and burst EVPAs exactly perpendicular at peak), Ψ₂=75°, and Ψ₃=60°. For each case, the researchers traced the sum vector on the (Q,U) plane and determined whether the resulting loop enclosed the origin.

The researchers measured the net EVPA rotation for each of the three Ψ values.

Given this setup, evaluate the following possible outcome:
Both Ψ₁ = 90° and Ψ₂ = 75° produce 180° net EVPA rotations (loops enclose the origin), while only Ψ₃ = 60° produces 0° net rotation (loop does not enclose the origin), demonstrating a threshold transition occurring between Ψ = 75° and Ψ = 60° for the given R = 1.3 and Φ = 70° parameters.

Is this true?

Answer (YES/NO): YES